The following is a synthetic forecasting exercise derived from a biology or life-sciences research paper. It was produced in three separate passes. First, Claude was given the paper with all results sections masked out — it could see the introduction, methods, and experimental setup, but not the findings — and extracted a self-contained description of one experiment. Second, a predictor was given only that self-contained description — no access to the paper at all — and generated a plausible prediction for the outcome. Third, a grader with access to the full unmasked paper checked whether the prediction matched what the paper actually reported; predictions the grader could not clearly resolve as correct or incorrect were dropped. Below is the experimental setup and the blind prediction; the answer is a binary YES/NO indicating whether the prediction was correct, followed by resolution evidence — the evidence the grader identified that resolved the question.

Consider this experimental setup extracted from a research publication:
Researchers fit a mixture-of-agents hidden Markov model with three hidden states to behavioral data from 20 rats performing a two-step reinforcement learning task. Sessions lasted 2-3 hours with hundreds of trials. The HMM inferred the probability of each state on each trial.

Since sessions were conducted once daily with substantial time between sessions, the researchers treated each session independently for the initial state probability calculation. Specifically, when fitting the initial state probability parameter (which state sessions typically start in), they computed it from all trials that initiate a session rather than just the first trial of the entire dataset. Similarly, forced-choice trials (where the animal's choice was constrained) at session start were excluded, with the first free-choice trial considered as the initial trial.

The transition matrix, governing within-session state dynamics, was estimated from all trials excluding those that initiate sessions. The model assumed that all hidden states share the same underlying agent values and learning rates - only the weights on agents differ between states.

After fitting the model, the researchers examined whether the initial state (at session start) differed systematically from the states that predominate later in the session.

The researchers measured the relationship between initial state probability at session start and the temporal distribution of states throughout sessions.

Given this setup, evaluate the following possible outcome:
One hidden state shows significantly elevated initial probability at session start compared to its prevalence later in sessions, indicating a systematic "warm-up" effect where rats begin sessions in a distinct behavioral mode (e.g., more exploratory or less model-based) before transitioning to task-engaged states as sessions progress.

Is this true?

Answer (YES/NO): YES